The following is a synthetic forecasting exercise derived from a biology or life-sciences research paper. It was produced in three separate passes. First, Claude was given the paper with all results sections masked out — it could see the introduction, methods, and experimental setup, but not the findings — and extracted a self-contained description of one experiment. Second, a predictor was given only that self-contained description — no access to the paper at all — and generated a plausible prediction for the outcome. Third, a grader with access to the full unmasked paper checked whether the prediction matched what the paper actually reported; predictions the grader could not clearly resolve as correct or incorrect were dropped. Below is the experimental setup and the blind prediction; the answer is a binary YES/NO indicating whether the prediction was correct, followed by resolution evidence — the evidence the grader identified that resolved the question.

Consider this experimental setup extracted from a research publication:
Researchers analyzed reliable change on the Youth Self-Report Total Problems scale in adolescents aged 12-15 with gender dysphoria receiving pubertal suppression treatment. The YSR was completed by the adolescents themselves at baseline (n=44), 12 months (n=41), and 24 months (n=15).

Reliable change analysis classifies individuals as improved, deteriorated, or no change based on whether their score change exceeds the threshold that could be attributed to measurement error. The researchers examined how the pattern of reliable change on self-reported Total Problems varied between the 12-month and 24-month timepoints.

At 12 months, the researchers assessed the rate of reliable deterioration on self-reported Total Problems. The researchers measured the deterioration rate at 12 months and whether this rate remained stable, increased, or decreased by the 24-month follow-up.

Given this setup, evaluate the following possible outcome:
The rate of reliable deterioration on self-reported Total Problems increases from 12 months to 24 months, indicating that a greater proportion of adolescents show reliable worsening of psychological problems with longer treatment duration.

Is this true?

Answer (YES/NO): NO